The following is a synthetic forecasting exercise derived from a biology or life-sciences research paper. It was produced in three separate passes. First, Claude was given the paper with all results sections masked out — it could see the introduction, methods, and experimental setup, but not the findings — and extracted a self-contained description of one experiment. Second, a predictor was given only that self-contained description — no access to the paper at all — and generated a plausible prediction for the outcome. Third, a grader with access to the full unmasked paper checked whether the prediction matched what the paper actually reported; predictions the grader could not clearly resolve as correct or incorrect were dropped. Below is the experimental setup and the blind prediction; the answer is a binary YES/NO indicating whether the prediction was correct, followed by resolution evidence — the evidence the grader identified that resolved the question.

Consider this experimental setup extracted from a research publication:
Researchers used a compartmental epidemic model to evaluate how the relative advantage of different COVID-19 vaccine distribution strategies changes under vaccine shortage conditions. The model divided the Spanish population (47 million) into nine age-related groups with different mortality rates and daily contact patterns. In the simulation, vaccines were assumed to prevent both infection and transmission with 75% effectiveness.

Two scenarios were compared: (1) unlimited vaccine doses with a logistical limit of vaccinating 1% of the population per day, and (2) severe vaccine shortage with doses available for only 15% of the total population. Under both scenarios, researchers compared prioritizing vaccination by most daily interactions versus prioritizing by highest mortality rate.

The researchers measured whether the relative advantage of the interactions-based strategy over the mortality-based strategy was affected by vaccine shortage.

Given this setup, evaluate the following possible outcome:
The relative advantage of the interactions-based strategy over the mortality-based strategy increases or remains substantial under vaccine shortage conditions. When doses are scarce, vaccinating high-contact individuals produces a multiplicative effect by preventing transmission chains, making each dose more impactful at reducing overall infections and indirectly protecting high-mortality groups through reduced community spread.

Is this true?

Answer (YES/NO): YES